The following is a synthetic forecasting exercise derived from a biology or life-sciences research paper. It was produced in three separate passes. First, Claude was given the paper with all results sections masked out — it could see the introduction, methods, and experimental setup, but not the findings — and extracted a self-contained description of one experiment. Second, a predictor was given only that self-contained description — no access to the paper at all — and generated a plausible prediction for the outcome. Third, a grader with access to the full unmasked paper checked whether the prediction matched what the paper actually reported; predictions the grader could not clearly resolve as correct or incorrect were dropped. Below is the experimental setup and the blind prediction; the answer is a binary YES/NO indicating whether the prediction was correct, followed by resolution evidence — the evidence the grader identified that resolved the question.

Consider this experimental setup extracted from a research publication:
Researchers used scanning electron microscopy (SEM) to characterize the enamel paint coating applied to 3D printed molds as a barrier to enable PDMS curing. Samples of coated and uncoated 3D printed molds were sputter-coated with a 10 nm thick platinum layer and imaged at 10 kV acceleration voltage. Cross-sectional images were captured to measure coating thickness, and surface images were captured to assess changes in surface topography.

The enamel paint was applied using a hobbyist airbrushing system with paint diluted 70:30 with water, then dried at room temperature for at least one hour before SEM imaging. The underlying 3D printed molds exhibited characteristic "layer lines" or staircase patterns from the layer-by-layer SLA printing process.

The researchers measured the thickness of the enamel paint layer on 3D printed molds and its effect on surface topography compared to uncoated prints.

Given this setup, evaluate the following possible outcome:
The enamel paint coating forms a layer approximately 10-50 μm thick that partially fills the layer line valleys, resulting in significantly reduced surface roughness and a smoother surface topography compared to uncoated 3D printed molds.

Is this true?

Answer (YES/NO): NO